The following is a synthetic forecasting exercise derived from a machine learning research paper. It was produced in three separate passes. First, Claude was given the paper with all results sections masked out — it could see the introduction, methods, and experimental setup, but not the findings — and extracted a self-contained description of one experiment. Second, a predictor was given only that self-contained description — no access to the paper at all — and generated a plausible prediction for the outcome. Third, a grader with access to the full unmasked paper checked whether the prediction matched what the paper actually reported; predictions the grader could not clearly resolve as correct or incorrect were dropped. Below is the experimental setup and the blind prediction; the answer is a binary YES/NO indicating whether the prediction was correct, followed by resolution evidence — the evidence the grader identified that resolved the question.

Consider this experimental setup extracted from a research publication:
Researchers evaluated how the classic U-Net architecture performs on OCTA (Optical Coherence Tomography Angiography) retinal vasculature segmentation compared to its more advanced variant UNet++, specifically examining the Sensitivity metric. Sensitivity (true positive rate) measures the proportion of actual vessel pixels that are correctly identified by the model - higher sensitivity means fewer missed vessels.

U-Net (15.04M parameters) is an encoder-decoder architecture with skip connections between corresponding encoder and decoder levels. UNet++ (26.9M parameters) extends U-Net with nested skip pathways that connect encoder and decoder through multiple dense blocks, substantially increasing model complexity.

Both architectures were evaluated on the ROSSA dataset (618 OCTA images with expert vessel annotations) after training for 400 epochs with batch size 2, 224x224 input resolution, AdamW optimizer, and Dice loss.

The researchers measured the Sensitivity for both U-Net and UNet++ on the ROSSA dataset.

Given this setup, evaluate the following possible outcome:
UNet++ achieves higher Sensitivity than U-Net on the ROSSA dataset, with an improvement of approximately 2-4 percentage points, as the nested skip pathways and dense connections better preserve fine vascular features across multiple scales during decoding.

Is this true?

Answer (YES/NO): YES